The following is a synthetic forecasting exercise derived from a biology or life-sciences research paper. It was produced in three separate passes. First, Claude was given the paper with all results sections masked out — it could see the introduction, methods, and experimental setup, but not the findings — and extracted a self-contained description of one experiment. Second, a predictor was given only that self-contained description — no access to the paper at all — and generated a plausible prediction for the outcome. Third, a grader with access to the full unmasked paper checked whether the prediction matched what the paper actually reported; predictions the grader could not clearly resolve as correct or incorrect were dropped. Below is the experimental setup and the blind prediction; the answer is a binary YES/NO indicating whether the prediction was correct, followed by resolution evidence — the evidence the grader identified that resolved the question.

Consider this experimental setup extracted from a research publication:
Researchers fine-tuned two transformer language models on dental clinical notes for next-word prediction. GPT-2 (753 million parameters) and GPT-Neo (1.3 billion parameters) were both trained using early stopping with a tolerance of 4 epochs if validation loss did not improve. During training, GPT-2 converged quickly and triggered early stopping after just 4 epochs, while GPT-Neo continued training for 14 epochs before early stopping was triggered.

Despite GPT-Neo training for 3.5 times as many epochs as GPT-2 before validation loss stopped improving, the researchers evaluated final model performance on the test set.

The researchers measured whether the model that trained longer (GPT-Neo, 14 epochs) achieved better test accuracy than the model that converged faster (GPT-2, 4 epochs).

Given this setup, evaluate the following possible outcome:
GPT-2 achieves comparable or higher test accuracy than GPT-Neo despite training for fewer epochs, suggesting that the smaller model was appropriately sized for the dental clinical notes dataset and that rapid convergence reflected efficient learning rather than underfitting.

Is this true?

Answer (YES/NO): YES